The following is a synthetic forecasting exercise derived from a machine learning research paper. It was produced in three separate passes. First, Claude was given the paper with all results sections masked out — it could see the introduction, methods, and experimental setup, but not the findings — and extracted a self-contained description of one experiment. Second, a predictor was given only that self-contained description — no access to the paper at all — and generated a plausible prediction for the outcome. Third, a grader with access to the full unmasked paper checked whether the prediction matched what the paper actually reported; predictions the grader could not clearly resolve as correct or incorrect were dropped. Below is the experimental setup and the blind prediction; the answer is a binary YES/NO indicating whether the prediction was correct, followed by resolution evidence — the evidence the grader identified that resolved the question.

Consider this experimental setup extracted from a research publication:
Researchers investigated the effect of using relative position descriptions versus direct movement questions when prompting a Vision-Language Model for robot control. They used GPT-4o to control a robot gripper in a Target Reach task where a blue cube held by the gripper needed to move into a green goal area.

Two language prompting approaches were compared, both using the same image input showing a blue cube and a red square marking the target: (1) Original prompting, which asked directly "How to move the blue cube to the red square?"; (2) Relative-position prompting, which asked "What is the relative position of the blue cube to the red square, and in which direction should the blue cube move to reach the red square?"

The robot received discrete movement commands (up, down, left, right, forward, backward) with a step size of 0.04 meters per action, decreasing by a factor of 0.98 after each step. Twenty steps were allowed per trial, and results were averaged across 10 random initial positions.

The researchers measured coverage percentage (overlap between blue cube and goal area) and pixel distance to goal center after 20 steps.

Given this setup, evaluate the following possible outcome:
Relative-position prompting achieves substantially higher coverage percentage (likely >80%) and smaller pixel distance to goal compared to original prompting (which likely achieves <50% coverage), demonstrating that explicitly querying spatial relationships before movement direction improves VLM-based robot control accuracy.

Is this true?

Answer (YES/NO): NO